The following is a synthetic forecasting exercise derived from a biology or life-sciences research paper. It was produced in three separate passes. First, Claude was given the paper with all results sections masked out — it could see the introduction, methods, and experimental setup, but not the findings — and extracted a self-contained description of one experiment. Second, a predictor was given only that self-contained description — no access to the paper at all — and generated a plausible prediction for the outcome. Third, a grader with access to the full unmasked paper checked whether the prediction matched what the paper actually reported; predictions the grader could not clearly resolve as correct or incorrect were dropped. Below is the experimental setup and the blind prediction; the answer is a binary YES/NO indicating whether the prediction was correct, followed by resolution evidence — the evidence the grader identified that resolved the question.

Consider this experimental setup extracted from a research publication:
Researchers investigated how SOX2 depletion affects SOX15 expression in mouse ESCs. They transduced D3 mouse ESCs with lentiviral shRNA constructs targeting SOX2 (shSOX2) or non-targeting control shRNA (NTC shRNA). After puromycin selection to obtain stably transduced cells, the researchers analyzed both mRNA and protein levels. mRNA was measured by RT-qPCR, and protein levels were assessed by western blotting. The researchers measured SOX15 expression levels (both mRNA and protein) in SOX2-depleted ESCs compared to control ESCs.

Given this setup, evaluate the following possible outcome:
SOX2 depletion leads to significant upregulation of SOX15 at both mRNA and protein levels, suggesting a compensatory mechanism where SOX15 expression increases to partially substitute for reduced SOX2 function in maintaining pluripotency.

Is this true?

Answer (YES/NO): NO